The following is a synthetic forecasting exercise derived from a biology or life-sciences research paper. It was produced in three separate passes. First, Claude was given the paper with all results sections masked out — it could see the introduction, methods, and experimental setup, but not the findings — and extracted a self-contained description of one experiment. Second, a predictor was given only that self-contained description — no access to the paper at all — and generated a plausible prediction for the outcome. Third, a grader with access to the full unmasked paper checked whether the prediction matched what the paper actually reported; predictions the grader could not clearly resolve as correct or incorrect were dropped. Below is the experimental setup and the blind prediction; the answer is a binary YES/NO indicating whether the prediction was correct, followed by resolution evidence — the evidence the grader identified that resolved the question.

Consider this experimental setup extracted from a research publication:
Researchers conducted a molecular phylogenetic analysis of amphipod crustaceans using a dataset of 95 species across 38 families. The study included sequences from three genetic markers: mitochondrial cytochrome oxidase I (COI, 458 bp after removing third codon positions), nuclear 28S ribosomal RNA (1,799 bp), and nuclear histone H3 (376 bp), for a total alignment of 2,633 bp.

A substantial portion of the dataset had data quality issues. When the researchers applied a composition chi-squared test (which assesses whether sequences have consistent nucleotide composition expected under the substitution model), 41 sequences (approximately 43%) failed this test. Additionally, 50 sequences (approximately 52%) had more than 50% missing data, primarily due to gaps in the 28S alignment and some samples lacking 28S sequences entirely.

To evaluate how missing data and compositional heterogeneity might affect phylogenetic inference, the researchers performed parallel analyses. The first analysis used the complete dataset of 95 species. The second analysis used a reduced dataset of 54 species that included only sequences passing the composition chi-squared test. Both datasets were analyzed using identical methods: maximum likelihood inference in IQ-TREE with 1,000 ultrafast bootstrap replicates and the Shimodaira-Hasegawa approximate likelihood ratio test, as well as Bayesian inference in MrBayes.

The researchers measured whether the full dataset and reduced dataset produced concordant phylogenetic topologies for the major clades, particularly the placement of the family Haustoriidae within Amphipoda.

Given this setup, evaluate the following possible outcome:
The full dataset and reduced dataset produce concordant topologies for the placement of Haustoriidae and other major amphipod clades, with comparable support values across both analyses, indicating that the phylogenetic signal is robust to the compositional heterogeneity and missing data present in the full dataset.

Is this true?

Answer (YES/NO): NO